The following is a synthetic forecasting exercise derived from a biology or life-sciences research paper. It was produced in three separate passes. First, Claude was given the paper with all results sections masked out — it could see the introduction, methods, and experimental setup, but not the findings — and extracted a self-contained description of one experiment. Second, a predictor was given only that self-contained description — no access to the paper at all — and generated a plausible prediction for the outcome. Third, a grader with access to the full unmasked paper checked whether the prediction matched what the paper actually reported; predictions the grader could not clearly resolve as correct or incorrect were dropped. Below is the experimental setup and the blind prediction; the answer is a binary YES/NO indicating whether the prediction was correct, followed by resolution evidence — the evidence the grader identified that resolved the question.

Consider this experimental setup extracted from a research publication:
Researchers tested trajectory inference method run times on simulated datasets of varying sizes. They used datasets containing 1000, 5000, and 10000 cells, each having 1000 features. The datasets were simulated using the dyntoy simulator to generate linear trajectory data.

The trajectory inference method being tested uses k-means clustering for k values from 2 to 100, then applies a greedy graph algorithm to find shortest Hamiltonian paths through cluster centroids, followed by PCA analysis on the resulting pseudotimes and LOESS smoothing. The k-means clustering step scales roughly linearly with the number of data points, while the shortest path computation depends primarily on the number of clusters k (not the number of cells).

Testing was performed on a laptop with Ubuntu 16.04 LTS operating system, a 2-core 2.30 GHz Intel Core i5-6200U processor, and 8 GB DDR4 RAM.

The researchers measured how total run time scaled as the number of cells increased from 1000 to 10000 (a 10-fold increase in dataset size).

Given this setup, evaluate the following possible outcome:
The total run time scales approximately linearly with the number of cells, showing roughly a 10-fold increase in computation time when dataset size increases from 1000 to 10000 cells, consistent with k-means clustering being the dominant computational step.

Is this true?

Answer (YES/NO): NO